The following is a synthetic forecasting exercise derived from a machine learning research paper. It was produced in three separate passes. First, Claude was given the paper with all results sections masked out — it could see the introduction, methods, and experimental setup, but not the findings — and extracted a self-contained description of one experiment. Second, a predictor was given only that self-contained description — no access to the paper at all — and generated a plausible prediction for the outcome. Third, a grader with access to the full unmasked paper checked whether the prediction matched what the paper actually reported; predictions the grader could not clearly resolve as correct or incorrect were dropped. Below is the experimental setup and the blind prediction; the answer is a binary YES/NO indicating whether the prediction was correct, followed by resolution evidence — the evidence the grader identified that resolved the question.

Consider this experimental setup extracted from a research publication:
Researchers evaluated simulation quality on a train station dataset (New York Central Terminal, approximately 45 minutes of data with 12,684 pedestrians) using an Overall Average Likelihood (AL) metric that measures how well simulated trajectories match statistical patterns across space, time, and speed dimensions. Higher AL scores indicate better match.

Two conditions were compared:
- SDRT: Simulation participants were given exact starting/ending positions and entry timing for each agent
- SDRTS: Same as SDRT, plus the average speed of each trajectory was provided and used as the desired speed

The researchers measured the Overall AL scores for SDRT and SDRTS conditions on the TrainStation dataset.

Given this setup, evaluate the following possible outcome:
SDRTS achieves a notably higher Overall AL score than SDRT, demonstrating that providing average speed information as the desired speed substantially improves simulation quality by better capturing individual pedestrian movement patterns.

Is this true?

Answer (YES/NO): YES